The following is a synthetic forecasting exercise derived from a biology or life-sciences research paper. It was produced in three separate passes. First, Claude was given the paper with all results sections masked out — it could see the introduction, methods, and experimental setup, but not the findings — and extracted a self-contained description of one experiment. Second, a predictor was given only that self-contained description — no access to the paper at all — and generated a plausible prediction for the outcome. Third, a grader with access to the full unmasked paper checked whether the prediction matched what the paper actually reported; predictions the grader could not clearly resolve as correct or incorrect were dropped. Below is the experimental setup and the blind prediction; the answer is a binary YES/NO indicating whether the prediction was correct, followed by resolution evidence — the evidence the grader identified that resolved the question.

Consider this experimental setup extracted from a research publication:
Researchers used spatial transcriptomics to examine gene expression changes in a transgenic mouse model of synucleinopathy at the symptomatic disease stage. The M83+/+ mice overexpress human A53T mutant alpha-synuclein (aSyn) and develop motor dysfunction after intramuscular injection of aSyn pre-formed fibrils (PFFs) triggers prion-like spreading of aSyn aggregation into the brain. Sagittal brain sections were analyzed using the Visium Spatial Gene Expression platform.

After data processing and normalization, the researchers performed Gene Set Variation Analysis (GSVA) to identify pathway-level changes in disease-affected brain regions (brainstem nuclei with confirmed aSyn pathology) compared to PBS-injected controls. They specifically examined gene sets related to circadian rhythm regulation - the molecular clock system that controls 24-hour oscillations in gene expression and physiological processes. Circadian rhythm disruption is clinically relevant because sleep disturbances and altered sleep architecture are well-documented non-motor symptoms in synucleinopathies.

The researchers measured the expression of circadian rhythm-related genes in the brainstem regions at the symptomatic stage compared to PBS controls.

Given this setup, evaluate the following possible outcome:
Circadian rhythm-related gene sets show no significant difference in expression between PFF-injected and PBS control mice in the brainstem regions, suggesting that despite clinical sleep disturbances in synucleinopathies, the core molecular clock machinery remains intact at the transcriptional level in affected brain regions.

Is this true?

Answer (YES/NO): NO